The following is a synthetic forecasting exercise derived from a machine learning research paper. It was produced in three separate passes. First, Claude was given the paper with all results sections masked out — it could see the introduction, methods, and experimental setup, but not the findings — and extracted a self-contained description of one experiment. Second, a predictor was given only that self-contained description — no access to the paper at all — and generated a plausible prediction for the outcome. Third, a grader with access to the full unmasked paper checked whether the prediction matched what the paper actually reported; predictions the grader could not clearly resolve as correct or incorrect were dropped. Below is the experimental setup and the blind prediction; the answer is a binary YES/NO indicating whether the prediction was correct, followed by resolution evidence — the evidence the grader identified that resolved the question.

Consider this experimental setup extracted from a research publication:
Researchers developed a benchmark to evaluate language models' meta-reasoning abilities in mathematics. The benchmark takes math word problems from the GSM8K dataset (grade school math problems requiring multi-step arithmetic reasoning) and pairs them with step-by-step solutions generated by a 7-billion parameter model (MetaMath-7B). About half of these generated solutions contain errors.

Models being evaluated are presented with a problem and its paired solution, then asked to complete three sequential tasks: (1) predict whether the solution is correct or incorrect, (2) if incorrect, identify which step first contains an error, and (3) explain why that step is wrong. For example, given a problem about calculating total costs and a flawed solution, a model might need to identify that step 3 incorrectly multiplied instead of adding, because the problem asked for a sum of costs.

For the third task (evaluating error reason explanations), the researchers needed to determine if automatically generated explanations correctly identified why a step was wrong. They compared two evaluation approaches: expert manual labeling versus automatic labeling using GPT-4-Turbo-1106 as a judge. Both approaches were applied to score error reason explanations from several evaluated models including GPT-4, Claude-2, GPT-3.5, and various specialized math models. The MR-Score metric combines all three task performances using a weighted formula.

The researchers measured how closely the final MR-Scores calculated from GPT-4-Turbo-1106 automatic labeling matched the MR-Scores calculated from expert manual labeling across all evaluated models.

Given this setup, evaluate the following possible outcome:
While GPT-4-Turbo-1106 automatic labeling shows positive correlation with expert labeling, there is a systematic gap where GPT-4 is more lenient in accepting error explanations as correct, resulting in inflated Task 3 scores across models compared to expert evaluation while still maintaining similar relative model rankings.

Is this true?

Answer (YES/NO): NO